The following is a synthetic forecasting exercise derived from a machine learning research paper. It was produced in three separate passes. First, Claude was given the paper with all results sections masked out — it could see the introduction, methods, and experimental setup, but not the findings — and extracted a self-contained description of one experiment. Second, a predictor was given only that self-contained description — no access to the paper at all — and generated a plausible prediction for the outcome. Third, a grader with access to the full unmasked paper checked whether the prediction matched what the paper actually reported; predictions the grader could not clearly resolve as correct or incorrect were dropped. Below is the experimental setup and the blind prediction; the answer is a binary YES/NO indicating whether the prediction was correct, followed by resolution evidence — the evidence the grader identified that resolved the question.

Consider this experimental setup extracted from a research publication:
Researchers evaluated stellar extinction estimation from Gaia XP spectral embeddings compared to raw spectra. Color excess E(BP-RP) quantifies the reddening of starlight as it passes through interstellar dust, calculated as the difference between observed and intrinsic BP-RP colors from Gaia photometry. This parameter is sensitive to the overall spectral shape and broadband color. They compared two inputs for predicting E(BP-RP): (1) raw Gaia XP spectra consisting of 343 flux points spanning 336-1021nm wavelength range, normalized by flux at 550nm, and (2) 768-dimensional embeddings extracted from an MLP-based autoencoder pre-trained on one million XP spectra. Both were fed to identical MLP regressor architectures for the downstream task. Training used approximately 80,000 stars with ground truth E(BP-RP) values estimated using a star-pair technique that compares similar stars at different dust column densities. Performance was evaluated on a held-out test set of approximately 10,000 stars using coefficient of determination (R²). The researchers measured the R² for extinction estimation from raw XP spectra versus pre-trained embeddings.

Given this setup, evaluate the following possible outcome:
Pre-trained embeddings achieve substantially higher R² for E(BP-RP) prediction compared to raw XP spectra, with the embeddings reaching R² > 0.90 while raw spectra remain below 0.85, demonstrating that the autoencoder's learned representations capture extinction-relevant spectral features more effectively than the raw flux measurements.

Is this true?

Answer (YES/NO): YES